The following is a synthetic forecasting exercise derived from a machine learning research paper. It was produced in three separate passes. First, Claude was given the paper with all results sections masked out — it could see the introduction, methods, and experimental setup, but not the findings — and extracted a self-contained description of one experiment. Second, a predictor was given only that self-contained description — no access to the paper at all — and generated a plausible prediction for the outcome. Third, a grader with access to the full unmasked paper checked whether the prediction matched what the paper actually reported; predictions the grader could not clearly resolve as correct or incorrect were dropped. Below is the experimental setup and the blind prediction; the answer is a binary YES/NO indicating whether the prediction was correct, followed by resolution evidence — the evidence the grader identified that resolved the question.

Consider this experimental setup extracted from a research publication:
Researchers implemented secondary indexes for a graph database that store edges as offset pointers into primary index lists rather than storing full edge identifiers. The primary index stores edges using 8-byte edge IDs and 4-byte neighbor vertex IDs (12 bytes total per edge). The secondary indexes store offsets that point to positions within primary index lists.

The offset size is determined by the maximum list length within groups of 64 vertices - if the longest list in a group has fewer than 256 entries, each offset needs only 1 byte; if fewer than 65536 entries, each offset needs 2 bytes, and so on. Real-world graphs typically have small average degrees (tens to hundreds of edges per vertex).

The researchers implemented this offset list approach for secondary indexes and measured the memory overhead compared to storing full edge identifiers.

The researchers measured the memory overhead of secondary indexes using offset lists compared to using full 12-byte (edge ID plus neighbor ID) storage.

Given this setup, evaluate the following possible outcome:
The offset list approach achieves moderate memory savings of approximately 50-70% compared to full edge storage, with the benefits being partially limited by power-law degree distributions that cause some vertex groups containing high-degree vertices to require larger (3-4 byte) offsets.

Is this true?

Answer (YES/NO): NO